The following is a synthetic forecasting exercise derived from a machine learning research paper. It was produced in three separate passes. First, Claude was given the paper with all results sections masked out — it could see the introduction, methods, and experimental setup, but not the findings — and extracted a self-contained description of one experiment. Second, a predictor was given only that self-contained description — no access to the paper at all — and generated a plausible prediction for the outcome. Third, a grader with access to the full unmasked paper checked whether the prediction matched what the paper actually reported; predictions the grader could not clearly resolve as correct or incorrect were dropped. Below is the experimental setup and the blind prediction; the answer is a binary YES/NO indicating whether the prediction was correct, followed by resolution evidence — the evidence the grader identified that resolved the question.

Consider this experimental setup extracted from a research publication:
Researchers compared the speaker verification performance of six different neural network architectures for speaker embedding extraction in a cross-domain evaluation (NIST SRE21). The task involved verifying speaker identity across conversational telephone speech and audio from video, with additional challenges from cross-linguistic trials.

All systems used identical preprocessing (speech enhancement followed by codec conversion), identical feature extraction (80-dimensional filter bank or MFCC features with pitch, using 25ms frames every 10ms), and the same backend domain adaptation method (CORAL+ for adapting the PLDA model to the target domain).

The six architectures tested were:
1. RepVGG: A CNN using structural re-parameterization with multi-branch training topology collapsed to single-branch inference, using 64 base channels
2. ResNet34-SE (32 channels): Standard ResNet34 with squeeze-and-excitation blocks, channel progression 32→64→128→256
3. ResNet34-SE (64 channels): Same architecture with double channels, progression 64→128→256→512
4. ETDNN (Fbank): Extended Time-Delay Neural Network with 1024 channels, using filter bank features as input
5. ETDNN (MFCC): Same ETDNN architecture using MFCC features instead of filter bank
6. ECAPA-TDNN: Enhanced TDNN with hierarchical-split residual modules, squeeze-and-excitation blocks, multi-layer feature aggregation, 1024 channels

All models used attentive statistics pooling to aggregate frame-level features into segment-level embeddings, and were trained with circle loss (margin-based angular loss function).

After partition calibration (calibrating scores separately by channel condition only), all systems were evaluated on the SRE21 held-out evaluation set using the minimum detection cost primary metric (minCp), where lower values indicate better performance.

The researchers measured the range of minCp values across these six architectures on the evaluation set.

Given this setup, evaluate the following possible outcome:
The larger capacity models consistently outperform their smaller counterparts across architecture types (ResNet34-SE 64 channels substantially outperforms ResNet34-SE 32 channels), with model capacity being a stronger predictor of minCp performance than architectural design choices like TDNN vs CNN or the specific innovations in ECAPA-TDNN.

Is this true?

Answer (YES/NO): NO